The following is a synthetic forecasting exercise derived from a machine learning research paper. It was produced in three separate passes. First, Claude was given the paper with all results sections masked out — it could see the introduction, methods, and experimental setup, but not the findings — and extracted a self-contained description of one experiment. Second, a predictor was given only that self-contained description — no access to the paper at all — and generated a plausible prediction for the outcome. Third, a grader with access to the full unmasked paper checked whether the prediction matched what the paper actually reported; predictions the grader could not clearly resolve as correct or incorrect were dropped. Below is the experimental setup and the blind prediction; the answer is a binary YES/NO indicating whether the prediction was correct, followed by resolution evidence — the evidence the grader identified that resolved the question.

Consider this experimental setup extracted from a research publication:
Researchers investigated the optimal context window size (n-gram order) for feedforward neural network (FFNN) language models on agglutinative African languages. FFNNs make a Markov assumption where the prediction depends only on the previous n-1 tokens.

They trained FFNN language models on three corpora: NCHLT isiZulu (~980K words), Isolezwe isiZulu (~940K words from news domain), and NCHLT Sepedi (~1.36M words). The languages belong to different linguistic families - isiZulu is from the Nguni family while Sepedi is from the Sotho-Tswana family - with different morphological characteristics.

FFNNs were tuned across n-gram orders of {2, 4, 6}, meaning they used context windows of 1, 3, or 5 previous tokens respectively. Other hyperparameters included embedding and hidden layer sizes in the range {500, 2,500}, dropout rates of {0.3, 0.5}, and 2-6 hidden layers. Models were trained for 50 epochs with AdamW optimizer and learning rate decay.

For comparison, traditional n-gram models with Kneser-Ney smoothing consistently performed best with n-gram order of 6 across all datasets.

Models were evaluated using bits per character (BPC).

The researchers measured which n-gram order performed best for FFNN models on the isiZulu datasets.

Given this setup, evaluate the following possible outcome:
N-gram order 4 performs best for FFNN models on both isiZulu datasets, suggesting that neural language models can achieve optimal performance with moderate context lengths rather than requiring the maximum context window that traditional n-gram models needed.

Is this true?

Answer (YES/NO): NO